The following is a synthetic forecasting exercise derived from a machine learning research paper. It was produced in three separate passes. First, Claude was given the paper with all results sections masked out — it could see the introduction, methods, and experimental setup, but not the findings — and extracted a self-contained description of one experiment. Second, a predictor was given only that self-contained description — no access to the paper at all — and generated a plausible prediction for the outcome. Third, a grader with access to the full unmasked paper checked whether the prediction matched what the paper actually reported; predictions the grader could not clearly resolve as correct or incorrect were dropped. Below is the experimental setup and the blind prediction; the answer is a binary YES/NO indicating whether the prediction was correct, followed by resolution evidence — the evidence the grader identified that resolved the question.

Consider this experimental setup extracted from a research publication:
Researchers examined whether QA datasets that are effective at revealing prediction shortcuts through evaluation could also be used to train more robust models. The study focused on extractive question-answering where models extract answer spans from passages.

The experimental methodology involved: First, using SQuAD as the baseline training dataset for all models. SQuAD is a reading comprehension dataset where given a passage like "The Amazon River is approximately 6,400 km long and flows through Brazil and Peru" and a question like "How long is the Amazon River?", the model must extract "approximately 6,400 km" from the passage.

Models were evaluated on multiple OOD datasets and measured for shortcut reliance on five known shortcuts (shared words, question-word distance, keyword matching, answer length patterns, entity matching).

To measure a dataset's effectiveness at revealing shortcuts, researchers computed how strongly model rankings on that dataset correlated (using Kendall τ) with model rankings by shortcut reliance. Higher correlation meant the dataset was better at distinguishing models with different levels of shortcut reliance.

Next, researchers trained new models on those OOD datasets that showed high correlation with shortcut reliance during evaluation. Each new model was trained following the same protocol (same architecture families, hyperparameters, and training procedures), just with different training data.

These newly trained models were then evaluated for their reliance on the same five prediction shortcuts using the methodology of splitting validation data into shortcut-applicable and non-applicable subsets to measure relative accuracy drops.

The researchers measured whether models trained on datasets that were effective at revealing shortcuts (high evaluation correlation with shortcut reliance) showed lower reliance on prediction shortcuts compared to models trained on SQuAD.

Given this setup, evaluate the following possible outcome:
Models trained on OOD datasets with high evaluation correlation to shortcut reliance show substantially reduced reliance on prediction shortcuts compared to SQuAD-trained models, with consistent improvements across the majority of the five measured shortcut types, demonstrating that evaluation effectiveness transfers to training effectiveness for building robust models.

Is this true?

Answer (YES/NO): NO